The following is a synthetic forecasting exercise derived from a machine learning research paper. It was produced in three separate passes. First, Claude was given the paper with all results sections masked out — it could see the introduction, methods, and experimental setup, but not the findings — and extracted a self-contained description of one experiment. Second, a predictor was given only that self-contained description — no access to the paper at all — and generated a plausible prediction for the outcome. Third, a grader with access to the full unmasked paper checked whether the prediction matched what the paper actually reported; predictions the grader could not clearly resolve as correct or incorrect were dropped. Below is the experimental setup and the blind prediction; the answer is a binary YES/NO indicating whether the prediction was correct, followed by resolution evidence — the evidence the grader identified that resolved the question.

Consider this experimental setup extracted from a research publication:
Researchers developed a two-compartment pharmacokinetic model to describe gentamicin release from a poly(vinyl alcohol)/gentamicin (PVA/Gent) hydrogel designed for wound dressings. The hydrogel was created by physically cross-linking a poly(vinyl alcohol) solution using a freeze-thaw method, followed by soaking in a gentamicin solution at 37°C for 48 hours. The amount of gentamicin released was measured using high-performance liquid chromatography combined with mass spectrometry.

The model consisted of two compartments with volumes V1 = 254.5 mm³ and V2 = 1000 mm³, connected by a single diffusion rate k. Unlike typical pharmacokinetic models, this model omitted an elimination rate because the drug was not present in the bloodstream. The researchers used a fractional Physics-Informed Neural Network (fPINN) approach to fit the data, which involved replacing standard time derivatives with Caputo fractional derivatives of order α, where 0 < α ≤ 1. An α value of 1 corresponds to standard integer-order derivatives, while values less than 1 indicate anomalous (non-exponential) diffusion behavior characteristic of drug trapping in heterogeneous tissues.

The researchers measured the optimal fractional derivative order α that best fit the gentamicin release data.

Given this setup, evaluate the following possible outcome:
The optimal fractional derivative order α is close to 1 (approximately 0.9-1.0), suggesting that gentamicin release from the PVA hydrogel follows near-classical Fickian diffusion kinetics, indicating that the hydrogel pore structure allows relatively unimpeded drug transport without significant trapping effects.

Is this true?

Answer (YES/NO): YES